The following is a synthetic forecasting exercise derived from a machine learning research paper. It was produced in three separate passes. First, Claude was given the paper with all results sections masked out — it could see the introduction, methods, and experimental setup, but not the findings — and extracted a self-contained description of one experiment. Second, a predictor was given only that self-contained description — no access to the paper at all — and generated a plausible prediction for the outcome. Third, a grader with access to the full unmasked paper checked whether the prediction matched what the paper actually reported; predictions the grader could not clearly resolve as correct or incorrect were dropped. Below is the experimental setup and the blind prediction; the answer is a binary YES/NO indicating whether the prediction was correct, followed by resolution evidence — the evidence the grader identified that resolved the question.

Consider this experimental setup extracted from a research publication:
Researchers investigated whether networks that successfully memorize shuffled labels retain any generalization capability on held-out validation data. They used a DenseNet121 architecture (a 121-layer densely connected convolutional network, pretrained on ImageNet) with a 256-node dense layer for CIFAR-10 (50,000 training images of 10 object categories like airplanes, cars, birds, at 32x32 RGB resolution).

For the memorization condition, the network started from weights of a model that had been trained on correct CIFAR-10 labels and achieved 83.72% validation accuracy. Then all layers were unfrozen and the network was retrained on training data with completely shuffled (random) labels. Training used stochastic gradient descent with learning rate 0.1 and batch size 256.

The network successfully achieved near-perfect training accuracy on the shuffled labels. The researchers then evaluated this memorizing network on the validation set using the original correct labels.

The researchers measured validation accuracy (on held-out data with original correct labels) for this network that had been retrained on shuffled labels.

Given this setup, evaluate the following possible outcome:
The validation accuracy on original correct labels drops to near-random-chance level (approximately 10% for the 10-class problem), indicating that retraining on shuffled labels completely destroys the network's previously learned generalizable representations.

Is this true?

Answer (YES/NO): YES